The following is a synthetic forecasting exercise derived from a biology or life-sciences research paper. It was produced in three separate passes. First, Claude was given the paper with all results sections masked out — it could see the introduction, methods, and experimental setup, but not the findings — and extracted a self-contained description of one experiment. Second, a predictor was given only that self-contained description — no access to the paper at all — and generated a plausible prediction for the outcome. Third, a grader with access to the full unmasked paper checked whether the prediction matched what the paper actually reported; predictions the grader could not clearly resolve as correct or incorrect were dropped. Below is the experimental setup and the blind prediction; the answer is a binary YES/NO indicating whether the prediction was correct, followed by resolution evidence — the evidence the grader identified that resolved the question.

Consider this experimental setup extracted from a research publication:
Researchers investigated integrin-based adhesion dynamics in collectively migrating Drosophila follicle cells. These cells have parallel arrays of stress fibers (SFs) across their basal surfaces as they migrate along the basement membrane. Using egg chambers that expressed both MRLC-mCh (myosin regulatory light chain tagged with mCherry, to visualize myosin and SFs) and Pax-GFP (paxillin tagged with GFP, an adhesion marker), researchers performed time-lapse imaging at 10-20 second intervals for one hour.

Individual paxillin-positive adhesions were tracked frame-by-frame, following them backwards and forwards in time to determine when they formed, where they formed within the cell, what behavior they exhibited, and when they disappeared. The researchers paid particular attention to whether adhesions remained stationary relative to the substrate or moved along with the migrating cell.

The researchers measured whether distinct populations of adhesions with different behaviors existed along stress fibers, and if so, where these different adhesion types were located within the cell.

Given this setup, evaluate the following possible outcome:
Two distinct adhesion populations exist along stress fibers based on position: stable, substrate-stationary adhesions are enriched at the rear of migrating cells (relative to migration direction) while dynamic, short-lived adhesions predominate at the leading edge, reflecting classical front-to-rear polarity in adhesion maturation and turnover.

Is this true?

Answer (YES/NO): NO